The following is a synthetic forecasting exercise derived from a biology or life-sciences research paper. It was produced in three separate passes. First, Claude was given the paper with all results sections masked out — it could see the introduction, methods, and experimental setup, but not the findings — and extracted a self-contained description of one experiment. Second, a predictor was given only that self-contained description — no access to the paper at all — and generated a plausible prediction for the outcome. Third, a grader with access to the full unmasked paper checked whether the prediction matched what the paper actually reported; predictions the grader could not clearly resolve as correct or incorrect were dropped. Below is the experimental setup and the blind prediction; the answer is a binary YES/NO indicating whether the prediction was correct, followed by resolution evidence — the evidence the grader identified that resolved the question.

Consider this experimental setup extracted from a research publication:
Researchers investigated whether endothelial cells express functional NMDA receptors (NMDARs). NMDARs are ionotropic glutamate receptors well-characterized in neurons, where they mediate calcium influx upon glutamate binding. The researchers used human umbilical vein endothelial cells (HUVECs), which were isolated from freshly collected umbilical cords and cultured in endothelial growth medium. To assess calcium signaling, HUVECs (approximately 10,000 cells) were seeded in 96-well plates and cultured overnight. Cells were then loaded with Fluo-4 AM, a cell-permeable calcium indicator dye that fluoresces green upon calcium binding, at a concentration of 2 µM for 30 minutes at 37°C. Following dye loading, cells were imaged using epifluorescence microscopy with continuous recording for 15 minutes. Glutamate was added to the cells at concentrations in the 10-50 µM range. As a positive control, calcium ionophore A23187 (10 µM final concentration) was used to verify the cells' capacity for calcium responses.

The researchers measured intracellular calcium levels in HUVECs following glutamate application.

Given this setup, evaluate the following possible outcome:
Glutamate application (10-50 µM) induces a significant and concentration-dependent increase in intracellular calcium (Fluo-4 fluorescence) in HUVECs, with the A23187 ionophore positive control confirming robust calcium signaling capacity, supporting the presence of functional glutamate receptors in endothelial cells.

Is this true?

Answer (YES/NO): NO